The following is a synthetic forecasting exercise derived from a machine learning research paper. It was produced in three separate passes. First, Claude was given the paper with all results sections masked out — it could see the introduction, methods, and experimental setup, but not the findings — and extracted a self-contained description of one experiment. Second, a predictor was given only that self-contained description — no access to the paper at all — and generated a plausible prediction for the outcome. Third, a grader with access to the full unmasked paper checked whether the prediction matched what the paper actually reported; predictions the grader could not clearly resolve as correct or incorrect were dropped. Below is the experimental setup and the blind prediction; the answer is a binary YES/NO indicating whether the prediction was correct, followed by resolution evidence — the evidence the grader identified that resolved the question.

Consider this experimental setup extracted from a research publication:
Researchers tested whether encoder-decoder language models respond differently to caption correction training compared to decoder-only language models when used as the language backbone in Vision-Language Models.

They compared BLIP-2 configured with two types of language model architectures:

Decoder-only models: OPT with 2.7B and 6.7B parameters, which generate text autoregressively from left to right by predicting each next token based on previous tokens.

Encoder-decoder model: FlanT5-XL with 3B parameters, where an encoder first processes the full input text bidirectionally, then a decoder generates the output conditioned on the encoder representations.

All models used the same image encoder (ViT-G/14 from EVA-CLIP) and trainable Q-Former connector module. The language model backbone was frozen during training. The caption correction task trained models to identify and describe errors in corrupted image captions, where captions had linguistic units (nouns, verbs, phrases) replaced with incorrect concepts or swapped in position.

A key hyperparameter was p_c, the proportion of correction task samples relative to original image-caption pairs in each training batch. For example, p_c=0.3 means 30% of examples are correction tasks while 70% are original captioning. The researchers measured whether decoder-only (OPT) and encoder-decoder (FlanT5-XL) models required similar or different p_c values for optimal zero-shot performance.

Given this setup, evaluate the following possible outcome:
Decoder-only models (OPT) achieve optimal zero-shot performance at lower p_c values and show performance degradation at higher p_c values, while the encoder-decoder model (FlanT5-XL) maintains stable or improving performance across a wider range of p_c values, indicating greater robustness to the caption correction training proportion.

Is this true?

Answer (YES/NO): NO